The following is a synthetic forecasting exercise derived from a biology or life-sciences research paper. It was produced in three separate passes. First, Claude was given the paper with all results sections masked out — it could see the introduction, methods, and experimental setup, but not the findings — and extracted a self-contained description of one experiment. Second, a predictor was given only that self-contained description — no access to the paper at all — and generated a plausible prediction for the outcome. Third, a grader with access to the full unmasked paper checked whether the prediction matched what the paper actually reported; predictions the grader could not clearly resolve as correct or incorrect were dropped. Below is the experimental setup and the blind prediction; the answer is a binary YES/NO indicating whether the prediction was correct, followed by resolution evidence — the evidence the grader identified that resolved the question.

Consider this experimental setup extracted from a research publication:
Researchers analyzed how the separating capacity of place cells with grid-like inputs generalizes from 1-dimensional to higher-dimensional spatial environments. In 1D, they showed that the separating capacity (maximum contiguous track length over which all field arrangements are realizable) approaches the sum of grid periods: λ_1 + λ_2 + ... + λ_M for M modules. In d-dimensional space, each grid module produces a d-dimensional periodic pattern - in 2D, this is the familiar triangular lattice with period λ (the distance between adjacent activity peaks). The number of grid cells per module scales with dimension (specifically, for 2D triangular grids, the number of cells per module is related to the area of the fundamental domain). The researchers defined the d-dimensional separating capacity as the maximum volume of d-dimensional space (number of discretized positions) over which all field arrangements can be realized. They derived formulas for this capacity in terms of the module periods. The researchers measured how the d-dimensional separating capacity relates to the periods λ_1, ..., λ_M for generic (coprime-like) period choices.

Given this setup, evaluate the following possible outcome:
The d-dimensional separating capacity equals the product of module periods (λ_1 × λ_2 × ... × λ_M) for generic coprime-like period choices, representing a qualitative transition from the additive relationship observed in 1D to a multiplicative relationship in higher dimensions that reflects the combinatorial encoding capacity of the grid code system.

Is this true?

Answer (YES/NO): NO